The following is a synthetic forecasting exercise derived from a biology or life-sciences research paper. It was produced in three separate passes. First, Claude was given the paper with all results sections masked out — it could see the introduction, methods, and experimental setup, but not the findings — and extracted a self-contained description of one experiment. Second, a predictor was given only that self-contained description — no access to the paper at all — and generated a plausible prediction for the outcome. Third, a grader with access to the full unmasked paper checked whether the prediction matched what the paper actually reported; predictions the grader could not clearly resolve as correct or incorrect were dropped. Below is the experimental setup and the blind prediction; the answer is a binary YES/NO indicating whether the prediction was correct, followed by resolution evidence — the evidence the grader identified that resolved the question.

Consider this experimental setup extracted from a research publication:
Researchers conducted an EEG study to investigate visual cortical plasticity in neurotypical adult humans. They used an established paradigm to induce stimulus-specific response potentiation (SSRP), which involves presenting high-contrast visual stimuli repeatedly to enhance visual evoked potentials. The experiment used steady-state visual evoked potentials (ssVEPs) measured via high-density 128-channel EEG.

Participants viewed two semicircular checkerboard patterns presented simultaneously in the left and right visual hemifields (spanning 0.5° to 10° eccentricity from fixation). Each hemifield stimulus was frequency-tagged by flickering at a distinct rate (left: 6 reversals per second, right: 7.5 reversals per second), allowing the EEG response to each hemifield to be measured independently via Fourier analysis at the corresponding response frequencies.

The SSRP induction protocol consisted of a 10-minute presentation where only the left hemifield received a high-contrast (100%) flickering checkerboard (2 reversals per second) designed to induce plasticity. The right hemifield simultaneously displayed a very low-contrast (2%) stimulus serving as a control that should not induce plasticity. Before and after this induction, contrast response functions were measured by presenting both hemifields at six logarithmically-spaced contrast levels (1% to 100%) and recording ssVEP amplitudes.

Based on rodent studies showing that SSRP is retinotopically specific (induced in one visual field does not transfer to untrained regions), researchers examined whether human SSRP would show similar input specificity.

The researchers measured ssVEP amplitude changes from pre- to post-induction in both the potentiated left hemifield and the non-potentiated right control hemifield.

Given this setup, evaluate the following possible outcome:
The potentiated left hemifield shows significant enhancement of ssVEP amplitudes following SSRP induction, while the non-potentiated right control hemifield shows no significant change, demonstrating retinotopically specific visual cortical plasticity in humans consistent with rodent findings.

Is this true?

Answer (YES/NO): NO